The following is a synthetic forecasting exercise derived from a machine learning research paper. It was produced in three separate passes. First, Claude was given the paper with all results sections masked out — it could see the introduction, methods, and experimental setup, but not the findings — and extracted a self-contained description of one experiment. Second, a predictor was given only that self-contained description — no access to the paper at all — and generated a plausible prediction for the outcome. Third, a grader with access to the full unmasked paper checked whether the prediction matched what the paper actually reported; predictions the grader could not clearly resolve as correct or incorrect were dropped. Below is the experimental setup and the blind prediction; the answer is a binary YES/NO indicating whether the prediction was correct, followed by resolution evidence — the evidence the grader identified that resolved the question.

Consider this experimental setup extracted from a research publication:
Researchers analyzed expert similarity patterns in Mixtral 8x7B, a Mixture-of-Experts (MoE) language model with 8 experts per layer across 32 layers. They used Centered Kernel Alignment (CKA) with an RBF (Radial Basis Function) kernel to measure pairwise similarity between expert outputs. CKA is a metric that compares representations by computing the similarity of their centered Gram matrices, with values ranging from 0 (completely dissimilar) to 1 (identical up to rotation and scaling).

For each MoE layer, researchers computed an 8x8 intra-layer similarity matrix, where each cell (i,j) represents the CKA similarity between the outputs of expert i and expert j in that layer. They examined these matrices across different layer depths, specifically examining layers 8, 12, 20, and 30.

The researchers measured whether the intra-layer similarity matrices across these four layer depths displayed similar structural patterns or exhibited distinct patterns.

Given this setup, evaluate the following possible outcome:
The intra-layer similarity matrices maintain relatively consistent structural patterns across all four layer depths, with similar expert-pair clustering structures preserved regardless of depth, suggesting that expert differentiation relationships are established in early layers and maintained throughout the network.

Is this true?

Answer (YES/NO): NO